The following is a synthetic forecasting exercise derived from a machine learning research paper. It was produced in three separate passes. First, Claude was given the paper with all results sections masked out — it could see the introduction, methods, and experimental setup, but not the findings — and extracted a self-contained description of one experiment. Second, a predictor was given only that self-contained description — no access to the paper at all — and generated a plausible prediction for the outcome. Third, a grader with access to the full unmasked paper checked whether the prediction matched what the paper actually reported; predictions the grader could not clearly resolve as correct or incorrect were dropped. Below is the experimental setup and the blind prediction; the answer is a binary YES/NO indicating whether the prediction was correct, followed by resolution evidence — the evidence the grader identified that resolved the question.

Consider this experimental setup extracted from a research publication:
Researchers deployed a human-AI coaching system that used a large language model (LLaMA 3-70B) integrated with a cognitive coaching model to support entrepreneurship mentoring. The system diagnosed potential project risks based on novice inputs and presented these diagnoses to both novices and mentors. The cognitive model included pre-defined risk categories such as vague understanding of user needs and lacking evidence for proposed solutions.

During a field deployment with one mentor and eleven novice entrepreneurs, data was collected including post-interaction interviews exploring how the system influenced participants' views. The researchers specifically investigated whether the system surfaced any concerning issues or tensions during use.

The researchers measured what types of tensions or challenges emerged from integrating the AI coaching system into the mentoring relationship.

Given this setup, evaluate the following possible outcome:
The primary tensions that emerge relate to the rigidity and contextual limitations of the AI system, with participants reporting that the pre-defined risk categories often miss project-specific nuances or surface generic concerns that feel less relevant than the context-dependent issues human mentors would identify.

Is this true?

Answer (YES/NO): NO